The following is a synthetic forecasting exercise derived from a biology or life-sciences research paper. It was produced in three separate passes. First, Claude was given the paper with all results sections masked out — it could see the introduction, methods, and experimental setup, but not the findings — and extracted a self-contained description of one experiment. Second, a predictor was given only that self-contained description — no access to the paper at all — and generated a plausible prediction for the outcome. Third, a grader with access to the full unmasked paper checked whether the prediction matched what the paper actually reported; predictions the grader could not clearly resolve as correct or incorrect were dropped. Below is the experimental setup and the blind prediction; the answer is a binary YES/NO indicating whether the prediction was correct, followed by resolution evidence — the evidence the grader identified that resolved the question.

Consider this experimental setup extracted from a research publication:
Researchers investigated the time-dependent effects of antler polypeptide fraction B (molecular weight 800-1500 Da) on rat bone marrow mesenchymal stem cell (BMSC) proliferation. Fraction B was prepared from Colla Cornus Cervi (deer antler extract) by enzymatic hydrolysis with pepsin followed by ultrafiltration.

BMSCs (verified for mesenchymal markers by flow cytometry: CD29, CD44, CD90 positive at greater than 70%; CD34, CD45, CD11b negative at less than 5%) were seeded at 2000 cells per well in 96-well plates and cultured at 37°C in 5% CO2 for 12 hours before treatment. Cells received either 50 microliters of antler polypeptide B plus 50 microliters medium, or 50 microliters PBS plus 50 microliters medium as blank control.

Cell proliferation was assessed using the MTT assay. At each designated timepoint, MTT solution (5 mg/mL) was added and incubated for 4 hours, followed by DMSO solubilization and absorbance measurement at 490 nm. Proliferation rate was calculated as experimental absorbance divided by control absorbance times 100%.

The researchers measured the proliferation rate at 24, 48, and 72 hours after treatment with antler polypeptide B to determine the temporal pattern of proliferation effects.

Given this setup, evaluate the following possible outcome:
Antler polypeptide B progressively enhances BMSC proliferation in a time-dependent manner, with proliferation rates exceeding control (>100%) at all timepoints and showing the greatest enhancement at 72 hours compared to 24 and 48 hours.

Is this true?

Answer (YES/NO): NO